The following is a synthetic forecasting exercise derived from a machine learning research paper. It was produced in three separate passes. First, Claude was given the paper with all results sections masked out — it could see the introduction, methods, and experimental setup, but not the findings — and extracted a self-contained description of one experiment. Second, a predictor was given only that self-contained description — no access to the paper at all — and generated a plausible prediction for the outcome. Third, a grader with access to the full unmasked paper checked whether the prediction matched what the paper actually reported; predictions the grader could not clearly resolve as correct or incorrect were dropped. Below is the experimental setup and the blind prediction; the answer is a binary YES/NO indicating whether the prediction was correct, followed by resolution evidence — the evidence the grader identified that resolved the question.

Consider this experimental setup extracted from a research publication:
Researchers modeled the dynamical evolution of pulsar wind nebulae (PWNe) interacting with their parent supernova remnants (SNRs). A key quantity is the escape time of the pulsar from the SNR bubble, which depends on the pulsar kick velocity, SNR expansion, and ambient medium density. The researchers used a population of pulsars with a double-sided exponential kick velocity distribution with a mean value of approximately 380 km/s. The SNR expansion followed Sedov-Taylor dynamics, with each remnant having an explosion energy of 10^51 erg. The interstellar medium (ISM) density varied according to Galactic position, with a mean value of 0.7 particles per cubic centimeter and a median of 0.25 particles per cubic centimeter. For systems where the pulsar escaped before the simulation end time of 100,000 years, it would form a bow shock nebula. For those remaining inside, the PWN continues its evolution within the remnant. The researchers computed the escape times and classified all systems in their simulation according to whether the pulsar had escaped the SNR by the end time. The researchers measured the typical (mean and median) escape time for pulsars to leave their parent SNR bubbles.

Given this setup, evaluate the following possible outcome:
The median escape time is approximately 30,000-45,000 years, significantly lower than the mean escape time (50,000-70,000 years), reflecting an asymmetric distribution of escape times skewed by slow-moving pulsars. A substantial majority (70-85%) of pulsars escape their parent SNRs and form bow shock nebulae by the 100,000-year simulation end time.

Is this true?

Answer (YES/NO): NO